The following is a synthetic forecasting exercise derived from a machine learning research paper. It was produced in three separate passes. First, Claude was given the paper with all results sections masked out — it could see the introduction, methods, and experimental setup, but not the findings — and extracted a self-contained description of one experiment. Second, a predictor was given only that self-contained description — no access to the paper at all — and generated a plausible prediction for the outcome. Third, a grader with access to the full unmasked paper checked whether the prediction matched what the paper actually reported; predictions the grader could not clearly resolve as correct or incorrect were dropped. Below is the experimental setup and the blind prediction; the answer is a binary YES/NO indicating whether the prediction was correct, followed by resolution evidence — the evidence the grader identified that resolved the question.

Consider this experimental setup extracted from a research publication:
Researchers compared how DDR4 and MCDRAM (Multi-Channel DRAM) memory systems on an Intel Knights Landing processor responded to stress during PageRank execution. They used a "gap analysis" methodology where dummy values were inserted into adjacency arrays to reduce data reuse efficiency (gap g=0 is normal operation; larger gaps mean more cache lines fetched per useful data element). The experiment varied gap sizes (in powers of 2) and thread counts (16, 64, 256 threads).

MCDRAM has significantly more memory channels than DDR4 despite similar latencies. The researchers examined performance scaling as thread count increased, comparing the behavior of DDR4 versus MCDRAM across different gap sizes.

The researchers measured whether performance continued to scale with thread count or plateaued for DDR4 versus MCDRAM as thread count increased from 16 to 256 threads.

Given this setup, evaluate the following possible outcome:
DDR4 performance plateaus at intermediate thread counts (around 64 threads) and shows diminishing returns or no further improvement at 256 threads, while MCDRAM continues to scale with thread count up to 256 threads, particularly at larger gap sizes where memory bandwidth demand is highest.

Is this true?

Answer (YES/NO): YES